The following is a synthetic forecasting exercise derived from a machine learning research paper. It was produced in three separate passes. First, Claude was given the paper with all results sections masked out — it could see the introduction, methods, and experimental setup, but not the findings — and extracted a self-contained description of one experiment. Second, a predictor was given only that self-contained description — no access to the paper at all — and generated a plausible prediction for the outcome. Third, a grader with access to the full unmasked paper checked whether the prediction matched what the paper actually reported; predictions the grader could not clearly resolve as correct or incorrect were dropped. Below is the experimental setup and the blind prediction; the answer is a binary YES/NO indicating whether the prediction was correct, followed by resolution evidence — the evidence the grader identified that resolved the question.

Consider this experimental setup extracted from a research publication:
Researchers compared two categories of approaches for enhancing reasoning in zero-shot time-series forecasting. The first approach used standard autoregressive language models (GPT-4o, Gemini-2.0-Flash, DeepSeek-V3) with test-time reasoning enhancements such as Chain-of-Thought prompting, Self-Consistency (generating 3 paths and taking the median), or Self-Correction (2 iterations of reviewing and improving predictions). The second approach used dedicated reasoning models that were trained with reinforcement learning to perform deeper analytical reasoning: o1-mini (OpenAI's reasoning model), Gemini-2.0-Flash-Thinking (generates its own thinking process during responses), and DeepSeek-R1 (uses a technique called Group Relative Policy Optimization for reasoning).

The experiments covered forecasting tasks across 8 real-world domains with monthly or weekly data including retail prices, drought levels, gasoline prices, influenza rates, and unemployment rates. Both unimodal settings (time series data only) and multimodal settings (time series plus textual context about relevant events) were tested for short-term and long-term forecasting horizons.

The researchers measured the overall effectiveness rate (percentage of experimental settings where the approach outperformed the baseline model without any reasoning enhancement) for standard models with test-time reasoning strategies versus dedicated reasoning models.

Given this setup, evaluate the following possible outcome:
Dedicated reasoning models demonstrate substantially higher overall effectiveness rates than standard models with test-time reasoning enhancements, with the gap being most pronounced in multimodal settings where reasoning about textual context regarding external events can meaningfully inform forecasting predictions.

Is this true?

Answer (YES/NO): NO